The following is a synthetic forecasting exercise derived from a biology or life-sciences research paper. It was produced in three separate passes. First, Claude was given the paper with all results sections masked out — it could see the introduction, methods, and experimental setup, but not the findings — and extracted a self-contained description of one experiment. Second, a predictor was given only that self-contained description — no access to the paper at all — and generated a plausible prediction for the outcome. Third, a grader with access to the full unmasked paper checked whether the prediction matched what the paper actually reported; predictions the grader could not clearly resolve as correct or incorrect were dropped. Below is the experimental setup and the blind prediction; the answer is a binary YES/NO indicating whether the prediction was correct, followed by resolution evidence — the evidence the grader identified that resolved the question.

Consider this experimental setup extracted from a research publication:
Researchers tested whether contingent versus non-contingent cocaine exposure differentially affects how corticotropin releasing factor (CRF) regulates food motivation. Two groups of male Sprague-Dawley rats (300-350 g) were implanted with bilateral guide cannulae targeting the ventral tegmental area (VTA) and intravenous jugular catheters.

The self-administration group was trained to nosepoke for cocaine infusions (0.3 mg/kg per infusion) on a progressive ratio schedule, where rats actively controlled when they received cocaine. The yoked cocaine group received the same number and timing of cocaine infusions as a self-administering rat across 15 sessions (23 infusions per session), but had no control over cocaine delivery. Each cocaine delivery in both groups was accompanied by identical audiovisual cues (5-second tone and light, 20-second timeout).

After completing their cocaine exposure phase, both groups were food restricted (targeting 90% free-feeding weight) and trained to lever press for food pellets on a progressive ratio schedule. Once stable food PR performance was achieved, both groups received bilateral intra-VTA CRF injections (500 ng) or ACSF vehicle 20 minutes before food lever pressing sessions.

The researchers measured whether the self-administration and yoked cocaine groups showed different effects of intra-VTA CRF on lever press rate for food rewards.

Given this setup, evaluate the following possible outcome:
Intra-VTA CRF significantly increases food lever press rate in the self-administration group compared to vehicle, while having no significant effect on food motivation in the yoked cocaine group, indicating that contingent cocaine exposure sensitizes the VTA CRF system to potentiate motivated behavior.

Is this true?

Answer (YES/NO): NO